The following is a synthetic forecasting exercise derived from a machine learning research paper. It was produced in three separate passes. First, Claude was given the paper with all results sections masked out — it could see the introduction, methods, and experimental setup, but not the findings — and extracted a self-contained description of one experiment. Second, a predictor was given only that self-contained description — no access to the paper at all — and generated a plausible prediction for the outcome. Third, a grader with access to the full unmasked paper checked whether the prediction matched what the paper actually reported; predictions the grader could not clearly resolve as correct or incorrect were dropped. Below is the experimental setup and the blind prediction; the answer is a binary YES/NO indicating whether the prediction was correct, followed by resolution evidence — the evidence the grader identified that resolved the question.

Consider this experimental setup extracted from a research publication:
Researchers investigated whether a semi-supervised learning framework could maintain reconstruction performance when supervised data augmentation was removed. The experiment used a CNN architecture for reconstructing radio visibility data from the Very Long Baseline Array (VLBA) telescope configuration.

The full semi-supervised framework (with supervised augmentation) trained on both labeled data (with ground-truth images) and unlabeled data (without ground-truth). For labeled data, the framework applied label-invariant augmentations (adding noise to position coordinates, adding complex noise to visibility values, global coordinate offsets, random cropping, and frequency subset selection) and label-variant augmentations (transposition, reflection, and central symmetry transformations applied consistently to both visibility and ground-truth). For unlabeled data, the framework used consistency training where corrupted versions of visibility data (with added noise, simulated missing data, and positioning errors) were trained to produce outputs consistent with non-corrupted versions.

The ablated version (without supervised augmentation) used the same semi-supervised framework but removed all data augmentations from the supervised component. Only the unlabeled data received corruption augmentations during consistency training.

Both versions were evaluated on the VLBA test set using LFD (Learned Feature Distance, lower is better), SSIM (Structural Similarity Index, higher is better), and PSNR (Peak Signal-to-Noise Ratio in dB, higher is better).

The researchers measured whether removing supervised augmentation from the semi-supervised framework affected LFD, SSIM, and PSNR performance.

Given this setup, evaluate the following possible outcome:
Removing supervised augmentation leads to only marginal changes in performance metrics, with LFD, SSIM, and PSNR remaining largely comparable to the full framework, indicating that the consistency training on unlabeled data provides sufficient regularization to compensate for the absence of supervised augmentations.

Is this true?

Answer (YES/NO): NO